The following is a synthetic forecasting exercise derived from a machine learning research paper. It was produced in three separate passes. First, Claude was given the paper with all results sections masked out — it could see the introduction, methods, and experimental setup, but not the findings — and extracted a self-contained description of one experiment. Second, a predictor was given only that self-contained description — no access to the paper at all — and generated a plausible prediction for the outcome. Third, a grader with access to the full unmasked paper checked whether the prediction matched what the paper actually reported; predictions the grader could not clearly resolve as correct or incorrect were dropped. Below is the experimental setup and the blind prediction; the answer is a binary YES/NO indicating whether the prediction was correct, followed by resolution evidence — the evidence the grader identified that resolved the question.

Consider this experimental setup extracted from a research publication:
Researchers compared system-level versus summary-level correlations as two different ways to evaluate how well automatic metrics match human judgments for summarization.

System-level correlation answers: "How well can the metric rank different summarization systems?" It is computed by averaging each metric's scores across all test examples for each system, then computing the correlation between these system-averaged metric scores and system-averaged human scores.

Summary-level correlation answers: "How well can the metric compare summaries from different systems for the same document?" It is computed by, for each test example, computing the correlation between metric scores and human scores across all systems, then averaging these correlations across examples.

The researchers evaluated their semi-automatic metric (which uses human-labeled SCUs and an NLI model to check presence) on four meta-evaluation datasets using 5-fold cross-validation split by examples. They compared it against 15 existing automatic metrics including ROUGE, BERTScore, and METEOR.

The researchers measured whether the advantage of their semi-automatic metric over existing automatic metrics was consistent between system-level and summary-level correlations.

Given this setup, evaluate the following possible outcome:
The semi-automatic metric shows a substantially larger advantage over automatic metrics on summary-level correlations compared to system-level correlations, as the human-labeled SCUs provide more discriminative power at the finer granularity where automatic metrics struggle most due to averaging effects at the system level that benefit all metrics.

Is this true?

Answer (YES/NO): YES